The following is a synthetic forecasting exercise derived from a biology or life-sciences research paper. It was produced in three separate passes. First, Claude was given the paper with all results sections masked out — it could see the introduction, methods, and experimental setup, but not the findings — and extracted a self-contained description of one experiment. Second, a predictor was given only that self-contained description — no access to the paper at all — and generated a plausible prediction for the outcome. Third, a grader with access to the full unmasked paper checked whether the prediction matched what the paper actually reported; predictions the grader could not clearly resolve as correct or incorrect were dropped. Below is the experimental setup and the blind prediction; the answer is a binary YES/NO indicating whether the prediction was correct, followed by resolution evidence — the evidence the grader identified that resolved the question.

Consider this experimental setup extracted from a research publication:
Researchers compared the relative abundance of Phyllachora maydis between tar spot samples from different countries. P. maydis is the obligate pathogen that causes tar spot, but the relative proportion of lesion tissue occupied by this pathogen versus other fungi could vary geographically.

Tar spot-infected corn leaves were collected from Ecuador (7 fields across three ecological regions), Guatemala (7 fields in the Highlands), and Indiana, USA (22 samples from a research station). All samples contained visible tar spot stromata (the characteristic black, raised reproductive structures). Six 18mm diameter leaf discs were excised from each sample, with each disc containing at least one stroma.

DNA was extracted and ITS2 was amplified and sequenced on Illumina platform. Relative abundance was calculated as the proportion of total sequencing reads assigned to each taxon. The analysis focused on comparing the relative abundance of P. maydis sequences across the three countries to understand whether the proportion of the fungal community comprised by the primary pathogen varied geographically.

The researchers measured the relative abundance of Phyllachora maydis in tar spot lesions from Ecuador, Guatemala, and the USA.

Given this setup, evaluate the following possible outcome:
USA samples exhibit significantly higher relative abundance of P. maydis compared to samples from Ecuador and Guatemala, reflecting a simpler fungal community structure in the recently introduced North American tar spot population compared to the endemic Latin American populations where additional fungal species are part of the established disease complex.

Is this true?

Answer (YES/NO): YES